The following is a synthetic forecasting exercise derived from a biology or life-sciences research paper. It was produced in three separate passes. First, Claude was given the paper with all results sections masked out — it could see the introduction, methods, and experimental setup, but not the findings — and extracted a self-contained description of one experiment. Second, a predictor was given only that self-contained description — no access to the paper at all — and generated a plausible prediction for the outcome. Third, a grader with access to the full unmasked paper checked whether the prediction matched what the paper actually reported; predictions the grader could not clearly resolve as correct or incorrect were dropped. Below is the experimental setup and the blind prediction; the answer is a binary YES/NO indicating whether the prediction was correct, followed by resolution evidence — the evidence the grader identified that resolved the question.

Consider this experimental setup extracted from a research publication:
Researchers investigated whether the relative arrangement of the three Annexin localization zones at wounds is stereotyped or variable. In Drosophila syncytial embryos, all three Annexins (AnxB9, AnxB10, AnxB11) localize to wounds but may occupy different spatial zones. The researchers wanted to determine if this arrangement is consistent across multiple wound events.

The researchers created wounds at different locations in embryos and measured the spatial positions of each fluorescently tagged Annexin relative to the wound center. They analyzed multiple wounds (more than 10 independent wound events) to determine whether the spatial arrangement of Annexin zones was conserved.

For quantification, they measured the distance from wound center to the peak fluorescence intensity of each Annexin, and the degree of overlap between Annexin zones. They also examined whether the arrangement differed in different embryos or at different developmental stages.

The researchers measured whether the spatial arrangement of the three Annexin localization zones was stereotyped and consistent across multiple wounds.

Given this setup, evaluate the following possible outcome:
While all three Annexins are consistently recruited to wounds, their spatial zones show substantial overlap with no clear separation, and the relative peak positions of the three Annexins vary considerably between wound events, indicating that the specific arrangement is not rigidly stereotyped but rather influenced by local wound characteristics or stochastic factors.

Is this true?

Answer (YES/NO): NO